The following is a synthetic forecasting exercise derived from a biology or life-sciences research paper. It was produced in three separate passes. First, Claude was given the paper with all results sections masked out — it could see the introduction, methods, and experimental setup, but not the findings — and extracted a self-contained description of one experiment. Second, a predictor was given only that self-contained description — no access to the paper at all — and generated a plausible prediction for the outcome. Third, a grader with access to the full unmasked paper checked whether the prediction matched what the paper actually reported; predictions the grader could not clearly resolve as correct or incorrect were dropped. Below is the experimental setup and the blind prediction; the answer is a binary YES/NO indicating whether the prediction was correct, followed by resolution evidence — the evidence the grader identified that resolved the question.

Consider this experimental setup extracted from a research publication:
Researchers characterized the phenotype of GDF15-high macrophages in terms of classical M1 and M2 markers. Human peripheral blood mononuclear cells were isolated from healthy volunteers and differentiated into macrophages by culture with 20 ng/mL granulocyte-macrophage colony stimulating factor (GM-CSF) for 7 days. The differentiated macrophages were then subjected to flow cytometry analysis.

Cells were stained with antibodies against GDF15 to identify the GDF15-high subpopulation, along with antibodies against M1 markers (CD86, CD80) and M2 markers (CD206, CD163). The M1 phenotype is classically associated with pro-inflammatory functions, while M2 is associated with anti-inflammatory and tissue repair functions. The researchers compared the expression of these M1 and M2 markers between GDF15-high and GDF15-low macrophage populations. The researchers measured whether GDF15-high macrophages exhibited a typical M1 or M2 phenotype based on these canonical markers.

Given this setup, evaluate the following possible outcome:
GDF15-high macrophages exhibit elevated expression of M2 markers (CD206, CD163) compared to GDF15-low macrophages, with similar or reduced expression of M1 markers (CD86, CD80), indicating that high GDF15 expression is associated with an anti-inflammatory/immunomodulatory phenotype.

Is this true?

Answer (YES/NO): NO